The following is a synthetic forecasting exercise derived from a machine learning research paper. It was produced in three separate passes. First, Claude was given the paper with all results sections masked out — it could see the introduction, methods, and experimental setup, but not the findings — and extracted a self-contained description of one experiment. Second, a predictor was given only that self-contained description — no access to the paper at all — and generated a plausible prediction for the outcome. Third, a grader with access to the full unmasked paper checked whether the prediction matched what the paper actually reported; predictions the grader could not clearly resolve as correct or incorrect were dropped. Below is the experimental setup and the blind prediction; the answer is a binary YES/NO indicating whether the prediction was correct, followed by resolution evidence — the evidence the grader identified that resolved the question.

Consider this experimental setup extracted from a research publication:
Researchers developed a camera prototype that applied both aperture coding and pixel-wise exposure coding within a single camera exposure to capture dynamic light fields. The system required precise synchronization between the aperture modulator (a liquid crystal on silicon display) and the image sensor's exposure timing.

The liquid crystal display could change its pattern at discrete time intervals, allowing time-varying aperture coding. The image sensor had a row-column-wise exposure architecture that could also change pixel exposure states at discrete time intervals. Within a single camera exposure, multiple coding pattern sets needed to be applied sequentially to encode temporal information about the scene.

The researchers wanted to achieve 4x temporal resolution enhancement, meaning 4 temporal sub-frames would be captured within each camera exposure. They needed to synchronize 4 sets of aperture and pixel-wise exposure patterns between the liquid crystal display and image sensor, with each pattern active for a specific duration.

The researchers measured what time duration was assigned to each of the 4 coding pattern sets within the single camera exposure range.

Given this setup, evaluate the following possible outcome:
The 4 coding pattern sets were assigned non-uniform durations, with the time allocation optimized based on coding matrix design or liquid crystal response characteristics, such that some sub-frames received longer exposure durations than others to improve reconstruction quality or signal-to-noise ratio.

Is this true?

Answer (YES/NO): NO